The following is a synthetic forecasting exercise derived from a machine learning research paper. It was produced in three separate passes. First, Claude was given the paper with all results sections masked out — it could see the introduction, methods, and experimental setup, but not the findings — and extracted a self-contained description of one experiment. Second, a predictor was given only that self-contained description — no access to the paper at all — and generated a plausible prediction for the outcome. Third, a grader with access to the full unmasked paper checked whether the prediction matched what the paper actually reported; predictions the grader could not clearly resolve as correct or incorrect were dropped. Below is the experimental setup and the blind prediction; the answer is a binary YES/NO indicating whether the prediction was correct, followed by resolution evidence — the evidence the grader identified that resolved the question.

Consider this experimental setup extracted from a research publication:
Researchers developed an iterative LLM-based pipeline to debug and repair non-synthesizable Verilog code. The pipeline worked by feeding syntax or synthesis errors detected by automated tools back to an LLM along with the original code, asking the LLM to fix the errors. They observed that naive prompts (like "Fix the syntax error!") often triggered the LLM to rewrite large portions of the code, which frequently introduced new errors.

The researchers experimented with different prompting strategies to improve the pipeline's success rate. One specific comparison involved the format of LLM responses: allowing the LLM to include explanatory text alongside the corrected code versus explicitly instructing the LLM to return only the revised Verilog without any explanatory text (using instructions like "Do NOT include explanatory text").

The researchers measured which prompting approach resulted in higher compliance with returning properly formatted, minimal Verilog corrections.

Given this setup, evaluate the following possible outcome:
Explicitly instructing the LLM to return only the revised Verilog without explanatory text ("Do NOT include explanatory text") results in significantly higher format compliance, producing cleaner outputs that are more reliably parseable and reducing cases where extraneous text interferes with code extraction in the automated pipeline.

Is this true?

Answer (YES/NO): YES